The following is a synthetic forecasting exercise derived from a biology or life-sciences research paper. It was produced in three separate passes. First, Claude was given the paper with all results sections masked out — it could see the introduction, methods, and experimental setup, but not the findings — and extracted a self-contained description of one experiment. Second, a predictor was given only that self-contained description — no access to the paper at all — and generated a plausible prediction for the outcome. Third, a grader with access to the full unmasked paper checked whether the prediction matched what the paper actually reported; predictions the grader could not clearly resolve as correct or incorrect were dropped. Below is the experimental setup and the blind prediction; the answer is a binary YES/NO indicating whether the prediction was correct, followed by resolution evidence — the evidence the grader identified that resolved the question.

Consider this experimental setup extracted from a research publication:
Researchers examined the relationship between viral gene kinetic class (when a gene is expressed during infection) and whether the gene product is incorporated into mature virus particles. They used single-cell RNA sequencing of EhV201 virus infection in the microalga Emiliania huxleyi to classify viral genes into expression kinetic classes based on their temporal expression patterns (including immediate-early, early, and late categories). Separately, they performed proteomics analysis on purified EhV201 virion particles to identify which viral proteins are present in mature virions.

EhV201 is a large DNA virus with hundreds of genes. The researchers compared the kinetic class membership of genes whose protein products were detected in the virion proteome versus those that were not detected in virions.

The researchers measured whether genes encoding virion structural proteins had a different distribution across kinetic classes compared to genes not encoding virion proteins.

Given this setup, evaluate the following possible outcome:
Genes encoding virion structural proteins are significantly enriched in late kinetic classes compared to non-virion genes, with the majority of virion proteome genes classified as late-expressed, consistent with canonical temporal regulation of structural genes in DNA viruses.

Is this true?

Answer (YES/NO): YES